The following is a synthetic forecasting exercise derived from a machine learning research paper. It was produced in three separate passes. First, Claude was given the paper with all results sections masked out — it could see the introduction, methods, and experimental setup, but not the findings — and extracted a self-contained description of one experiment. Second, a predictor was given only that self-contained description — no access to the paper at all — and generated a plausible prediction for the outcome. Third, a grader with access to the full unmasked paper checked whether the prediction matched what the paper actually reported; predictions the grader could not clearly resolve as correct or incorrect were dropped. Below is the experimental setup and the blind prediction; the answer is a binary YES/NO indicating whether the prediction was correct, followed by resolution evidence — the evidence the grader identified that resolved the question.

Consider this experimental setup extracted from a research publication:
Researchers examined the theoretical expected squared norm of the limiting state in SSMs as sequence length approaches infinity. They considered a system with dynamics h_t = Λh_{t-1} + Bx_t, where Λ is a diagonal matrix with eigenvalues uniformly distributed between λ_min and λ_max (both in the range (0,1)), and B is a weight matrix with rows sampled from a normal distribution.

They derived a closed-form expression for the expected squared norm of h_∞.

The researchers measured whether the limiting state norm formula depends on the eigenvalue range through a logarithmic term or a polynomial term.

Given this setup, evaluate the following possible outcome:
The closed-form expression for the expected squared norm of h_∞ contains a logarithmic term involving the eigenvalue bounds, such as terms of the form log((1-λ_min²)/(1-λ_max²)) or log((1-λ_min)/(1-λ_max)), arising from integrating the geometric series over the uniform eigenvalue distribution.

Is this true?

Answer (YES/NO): YES